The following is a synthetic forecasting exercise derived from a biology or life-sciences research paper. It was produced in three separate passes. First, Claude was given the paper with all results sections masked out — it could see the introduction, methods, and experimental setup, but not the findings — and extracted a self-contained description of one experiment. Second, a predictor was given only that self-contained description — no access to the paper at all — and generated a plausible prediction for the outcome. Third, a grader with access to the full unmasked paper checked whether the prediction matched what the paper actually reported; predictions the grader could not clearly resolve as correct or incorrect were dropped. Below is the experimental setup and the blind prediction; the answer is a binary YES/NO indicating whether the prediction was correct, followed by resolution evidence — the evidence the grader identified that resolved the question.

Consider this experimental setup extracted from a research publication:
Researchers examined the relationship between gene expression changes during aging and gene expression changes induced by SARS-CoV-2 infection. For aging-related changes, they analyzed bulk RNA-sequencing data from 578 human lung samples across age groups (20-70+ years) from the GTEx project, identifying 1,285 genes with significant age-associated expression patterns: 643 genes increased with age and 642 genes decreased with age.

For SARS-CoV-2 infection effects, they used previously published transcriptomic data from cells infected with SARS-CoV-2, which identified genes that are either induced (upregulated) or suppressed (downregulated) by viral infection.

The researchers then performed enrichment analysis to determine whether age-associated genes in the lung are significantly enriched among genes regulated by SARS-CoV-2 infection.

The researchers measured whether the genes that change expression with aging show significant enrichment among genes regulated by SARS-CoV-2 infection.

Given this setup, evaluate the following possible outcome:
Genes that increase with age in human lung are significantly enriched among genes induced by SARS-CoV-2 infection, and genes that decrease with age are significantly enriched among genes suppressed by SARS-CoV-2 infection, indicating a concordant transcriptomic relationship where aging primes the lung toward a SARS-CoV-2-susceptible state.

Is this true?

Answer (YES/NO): YES